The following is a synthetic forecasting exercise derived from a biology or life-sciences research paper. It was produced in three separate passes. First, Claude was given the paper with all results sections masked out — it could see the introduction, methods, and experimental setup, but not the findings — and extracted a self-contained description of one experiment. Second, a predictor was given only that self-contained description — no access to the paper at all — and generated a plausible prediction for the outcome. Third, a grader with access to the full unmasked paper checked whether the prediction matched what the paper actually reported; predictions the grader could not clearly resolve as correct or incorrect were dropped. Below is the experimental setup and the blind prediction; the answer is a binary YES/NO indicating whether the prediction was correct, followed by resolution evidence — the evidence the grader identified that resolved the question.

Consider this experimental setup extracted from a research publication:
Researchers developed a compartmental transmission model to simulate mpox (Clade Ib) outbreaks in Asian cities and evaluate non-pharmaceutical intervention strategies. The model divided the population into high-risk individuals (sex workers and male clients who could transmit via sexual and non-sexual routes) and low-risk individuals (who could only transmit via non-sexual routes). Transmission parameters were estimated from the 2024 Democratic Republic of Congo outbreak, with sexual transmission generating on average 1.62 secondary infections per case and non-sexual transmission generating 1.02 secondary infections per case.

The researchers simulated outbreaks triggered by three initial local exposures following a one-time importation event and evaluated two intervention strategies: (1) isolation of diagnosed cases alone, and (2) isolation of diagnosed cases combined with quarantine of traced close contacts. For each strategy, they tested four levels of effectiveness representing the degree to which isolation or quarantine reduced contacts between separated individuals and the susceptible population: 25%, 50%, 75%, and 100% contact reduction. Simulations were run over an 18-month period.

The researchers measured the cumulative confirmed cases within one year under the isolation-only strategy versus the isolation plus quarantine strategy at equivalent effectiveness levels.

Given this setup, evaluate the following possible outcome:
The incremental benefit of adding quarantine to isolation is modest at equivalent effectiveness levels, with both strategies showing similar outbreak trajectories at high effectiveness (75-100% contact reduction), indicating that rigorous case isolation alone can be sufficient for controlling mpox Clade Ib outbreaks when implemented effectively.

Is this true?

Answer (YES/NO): NO